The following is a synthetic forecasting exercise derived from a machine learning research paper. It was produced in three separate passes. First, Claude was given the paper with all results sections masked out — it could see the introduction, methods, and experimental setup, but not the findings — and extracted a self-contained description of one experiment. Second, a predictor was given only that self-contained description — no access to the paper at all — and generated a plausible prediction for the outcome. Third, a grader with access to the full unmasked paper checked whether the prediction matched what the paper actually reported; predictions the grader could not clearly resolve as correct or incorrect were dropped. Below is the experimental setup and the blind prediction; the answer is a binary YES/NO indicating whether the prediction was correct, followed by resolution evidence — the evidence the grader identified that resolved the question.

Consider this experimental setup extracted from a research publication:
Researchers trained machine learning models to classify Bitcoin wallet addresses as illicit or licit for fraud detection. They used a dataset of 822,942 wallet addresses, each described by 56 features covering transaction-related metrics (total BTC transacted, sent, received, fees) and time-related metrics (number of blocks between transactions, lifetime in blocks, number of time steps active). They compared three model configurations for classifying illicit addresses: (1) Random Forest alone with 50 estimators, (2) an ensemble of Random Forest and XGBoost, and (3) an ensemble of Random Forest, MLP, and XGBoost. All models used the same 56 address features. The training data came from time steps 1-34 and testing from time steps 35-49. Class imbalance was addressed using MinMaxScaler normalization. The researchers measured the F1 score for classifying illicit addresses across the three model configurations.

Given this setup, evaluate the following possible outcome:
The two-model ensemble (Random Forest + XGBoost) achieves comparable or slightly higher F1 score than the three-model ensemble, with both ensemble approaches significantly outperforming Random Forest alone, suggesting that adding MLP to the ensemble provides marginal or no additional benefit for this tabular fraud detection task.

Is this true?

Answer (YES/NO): NO